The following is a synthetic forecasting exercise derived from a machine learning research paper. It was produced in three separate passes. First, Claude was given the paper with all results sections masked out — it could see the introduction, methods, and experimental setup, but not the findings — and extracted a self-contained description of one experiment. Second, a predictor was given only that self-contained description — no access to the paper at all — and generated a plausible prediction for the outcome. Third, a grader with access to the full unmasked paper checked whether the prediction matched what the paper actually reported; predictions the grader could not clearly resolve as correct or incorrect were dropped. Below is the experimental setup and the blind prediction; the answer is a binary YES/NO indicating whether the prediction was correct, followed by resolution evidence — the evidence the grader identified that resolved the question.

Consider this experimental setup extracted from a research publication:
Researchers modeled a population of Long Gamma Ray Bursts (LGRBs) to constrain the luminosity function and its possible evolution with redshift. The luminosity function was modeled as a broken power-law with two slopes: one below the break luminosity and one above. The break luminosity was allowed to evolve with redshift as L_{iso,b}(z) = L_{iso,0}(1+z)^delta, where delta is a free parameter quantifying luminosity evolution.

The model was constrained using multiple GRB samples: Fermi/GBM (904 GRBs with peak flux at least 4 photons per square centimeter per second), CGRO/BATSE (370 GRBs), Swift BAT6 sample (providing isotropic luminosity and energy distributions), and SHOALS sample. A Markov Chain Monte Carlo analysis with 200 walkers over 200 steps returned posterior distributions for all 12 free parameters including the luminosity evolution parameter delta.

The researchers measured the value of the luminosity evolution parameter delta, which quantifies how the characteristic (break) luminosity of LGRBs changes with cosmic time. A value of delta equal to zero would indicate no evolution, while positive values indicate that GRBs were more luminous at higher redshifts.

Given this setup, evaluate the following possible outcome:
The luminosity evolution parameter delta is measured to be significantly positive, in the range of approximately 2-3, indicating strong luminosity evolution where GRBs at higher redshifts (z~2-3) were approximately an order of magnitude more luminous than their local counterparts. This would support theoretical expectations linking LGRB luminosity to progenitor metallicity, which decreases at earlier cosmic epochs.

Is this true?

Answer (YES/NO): NO